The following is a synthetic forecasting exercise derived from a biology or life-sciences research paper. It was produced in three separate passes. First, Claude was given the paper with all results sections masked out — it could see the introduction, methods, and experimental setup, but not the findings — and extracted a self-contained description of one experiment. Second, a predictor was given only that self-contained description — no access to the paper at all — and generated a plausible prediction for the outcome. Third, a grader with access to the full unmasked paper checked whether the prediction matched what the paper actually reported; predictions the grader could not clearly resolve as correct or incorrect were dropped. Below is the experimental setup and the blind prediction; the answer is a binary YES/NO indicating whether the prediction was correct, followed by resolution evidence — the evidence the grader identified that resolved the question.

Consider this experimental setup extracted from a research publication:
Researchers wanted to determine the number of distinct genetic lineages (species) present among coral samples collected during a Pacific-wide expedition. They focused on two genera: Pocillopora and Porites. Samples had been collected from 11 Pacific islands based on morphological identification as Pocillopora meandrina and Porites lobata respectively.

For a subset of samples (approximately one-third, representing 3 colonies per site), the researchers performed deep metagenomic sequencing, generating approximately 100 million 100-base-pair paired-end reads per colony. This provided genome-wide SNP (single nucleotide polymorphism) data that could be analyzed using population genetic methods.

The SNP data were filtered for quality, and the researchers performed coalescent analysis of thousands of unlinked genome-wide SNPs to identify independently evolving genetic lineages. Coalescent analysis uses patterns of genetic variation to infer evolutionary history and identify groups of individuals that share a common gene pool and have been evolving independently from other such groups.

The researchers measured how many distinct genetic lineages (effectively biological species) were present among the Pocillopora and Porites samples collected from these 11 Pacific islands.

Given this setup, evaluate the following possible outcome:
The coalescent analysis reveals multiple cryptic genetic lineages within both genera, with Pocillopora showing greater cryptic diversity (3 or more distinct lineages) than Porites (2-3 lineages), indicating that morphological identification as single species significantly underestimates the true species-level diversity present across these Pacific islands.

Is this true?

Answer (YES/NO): YES